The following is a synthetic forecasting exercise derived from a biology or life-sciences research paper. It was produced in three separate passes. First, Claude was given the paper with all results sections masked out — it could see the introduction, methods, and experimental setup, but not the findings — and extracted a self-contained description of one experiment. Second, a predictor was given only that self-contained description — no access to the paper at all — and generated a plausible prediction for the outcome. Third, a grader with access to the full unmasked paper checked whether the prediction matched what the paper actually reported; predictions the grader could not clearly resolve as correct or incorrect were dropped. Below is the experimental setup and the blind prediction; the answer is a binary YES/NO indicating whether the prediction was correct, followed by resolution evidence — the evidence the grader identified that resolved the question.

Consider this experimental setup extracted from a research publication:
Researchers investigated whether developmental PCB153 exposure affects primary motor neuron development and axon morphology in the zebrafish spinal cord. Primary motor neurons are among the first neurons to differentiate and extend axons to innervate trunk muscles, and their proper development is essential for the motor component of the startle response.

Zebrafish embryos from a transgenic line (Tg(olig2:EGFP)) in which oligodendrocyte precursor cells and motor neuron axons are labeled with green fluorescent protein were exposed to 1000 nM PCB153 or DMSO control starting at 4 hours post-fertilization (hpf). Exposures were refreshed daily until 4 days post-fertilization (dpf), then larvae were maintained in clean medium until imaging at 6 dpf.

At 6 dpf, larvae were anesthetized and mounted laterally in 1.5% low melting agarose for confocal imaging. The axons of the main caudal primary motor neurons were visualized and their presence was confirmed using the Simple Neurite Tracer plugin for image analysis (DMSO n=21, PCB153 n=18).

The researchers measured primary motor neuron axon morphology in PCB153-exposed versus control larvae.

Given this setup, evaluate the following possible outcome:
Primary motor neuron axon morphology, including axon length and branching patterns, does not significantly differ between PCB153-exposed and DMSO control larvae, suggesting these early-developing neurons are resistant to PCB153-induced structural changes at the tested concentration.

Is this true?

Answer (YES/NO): YES